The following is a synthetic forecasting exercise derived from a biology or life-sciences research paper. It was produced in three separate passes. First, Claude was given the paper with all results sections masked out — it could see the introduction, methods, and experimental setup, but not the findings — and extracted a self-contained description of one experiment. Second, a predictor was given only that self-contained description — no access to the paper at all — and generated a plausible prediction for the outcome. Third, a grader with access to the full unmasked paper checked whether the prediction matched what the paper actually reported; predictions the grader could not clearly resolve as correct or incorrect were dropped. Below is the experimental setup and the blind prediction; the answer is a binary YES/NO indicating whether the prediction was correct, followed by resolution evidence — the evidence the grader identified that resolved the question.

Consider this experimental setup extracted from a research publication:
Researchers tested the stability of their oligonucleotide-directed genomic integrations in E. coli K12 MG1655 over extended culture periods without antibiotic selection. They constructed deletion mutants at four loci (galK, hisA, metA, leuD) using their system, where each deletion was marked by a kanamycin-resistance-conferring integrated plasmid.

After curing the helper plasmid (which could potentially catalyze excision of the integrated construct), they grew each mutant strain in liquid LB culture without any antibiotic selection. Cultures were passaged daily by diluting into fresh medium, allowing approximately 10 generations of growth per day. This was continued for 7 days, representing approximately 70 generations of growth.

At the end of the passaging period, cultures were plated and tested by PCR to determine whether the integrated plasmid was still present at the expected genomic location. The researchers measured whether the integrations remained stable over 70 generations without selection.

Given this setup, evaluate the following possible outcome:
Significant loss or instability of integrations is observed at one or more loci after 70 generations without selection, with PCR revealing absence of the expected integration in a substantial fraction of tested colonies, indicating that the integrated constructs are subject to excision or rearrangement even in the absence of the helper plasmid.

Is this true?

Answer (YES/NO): NO